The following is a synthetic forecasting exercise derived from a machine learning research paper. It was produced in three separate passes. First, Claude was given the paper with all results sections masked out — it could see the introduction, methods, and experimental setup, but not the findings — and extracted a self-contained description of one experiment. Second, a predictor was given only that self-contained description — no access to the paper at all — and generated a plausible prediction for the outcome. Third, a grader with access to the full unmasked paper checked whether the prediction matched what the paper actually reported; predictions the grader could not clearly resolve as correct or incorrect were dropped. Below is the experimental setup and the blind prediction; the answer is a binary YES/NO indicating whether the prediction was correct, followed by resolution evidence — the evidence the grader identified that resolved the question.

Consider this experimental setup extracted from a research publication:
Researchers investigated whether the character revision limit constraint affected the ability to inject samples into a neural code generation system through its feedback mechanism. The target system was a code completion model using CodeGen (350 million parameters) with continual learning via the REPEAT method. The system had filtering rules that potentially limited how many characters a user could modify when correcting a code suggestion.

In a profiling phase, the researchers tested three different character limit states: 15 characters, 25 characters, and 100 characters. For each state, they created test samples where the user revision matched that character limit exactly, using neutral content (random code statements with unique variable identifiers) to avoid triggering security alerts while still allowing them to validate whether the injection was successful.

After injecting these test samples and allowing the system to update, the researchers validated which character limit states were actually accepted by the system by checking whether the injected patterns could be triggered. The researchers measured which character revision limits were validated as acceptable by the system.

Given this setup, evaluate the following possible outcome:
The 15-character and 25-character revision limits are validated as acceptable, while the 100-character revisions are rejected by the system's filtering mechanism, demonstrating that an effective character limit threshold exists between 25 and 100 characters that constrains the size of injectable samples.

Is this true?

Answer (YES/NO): NO